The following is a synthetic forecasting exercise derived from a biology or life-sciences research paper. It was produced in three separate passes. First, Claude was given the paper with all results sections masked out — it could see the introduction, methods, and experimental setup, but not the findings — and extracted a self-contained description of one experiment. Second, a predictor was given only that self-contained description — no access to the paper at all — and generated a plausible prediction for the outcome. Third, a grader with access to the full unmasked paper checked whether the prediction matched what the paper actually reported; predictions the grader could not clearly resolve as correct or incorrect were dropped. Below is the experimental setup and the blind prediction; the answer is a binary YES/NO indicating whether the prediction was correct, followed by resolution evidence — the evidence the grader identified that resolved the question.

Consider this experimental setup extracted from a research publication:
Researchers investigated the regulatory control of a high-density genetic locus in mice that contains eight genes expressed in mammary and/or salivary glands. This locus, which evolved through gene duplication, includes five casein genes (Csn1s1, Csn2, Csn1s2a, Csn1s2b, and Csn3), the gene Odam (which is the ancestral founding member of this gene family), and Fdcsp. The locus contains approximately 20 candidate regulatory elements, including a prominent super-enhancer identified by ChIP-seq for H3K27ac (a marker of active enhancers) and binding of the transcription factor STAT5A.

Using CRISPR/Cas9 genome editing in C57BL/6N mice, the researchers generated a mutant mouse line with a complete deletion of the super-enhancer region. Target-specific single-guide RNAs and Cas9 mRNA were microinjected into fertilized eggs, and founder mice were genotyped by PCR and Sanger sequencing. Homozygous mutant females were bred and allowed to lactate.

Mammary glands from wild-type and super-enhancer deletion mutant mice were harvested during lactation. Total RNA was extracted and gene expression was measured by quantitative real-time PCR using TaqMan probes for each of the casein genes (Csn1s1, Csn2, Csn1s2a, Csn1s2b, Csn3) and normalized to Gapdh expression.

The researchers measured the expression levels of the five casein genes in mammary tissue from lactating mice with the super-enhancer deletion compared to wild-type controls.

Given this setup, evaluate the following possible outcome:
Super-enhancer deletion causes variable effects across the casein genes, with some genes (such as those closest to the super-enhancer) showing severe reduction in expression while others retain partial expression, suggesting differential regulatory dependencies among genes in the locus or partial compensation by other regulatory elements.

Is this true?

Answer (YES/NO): YES